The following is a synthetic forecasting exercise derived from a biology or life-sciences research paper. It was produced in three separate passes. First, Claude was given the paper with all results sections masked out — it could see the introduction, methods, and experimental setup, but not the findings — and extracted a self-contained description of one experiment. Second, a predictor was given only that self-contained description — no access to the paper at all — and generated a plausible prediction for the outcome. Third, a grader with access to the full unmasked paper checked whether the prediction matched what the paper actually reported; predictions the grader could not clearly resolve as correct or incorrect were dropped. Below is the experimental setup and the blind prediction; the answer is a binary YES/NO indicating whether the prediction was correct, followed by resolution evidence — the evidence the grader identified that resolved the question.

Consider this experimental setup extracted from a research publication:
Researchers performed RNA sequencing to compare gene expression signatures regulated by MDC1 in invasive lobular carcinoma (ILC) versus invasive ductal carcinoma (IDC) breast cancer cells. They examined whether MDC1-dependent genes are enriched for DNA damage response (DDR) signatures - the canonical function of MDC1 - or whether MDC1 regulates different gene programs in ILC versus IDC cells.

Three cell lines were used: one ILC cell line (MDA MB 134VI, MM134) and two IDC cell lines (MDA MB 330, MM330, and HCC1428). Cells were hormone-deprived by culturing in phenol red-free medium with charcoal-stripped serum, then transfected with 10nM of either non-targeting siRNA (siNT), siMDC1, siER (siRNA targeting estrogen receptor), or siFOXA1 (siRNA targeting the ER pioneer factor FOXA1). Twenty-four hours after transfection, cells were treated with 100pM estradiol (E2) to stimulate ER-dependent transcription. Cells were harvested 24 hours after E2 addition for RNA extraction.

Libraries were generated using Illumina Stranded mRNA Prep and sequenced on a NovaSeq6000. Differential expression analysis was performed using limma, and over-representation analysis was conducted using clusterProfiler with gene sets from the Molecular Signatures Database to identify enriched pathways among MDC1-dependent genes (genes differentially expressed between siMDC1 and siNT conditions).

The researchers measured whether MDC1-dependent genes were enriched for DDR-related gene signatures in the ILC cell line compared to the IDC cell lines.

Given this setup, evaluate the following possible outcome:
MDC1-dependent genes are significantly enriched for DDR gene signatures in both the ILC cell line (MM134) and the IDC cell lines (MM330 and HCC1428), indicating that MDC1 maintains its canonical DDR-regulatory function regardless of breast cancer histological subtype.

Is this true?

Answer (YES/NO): NO